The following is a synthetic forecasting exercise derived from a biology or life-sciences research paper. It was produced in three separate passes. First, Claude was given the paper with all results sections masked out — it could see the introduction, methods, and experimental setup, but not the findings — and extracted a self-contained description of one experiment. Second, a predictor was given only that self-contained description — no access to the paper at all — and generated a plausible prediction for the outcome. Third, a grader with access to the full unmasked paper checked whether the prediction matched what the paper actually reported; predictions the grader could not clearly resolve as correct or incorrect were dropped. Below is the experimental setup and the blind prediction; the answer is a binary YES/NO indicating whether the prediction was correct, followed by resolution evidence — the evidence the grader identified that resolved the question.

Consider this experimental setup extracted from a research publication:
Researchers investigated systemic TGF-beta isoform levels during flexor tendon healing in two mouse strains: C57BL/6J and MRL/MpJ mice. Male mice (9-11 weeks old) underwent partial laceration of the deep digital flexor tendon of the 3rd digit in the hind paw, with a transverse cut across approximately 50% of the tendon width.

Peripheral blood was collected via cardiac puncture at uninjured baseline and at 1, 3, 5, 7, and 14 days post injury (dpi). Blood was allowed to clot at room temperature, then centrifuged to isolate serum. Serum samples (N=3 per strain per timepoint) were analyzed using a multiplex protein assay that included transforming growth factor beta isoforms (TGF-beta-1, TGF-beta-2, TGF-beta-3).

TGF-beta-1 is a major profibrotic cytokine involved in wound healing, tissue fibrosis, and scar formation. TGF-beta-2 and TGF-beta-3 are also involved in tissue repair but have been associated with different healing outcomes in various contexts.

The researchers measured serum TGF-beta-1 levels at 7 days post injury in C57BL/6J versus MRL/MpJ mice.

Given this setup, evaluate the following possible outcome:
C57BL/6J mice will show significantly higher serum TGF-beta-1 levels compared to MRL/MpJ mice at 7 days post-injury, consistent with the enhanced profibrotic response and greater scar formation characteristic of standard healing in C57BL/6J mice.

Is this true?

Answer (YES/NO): NO